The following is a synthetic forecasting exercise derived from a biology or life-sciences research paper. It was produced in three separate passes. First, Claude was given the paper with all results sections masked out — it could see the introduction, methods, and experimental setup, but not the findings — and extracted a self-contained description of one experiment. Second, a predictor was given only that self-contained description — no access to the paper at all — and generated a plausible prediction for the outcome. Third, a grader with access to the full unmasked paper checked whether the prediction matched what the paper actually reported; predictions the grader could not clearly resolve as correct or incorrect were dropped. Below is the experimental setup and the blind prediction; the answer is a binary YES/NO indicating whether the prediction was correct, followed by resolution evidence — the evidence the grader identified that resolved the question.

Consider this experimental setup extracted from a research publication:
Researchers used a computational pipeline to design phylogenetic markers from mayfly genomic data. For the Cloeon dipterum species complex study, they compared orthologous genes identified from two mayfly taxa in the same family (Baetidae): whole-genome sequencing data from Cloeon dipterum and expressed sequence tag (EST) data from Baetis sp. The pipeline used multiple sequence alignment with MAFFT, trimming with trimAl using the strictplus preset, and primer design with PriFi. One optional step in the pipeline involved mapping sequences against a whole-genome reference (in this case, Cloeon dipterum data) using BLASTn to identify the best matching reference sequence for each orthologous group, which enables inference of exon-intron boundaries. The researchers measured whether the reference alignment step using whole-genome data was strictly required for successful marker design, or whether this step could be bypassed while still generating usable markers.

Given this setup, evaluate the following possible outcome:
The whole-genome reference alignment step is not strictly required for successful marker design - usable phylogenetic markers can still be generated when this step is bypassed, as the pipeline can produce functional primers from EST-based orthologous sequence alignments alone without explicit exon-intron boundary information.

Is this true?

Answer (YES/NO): YES